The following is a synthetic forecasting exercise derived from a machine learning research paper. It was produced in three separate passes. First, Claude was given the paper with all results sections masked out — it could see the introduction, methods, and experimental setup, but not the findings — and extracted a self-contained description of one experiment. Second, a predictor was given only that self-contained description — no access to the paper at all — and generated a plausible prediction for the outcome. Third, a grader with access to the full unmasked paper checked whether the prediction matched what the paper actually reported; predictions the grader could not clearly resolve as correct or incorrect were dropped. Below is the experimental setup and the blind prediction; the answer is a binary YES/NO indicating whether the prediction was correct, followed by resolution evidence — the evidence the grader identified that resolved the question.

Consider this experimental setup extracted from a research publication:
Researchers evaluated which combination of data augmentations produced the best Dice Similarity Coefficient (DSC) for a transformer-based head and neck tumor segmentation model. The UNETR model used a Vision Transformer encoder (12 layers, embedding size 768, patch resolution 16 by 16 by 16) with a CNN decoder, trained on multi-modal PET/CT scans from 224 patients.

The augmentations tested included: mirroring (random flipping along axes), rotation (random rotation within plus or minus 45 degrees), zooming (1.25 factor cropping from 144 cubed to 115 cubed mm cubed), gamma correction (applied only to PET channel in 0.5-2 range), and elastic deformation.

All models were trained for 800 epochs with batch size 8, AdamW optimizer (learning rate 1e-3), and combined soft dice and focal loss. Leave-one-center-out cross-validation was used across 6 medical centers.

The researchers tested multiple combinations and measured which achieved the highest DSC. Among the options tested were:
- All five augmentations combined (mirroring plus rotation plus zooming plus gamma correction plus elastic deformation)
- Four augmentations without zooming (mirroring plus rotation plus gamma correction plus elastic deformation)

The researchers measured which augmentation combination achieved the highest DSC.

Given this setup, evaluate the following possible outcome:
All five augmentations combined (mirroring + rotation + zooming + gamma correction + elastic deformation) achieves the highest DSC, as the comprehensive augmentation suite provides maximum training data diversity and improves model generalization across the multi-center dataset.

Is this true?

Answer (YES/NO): NO